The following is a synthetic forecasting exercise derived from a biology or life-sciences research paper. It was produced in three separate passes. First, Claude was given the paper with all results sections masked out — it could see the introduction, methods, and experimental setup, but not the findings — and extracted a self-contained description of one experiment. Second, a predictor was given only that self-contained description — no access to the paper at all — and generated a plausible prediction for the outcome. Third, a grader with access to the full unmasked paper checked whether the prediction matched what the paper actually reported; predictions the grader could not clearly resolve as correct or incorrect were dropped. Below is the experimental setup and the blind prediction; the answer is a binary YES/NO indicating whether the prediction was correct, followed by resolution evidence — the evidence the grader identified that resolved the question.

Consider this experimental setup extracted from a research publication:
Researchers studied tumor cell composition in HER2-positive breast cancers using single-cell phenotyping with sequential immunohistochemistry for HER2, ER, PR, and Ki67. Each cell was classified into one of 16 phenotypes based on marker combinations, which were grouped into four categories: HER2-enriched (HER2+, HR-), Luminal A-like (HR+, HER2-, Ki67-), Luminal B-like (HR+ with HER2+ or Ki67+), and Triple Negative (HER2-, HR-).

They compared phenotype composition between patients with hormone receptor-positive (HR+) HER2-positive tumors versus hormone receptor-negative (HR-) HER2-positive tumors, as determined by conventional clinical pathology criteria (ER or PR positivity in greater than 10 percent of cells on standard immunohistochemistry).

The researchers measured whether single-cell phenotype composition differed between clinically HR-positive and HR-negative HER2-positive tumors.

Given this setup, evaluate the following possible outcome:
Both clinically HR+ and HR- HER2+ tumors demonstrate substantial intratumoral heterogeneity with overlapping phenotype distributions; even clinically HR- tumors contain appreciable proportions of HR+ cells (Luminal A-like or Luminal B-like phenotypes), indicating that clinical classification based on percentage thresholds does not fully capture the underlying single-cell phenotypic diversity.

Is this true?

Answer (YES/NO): NO